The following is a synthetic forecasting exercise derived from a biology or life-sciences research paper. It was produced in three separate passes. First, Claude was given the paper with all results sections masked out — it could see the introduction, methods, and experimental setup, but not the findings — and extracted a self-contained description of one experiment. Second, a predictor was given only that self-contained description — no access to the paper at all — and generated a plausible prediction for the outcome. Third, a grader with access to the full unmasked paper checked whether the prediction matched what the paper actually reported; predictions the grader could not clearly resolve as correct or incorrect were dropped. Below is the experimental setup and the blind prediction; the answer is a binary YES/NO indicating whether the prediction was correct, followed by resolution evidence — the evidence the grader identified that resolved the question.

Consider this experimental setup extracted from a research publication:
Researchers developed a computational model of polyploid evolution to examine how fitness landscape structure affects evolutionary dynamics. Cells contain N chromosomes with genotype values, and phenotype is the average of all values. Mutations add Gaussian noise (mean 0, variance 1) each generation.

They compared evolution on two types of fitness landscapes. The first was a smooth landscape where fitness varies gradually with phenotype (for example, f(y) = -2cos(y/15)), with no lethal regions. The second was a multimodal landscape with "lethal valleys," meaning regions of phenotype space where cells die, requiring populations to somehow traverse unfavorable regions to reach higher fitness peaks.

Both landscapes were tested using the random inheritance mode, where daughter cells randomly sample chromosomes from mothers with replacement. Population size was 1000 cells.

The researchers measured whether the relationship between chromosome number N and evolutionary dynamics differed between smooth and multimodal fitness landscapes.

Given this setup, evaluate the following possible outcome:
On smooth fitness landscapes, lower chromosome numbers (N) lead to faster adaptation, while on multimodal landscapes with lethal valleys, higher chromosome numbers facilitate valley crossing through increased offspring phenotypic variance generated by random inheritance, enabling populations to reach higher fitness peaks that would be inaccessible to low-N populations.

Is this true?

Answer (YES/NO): NO